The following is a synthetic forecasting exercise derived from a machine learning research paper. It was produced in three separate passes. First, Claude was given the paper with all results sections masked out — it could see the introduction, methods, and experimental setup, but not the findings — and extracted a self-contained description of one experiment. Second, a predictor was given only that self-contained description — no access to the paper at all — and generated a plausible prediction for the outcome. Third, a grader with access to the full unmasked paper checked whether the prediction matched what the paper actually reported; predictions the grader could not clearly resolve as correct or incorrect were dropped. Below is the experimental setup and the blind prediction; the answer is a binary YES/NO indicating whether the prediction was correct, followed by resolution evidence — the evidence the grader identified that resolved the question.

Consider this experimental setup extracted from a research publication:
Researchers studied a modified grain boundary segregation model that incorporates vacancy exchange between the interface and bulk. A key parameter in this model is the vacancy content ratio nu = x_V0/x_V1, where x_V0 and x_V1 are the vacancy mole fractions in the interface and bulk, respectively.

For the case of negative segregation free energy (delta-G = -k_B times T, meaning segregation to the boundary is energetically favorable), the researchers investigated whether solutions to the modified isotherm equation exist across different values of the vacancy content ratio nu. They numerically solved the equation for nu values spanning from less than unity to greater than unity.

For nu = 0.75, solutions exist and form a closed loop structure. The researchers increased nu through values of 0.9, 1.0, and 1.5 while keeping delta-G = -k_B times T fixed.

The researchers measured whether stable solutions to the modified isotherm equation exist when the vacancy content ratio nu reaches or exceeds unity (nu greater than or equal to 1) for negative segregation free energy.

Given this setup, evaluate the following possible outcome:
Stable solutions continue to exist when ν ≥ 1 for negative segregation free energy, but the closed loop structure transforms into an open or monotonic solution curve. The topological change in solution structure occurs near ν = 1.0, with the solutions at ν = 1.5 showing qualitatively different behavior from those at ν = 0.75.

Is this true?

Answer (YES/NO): NO